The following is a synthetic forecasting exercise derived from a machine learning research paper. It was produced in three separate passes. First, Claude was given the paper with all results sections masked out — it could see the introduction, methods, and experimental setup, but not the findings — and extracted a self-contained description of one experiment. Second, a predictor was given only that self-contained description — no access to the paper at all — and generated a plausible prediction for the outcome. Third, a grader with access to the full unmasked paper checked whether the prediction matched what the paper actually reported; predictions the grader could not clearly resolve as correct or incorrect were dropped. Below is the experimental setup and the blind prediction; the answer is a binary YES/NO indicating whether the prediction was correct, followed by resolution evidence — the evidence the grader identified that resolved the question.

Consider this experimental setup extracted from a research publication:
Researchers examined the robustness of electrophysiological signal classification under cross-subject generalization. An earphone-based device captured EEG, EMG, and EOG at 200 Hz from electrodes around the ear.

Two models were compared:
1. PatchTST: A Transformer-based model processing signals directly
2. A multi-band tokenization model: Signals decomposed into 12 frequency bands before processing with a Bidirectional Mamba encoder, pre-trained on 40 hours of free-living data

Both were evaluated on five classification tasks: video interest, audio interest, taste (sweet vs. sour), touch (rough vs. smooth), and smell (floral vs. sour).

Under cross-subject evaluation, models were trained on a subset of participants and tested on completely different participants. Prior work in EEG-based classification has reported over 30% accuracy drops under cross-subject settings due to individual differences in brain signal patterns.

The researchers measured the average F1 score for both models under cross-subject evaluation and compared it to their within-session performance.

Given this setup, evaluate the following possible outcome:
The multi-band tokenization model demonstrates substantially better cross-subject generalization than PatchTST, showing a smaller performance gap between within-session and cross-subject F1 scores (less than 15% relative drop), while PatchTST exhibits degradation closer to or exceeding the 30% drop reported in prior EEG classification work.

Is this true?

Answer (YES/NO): NO